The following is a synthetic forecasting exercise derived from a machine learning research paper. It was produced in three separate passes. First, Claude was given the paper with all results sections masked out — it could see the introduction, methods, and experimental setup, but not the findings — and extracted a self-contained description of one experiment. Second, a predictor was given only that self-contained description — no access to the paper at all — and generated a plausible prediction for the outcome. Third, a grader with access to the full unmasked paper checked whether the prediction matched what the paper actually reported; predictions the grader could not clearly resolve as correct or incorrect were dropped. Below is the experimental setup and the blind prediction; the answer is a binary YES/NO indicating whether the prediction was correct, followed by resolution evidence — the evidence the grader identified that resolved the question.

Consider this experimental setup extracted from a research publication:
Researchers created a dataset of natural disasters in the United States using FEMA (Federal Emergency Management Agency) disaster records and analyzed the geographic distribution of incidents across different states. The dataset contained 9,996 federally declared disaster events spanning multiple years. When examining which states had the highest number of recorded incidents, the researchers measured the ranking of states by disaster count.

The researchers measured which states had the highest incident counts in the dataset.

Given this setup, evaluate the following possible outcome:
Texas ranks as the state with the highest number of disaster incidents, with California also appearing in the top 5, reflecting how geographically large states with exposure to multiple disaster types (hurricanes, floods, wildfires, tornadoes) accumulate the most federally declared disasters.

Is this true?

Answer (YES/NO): NO